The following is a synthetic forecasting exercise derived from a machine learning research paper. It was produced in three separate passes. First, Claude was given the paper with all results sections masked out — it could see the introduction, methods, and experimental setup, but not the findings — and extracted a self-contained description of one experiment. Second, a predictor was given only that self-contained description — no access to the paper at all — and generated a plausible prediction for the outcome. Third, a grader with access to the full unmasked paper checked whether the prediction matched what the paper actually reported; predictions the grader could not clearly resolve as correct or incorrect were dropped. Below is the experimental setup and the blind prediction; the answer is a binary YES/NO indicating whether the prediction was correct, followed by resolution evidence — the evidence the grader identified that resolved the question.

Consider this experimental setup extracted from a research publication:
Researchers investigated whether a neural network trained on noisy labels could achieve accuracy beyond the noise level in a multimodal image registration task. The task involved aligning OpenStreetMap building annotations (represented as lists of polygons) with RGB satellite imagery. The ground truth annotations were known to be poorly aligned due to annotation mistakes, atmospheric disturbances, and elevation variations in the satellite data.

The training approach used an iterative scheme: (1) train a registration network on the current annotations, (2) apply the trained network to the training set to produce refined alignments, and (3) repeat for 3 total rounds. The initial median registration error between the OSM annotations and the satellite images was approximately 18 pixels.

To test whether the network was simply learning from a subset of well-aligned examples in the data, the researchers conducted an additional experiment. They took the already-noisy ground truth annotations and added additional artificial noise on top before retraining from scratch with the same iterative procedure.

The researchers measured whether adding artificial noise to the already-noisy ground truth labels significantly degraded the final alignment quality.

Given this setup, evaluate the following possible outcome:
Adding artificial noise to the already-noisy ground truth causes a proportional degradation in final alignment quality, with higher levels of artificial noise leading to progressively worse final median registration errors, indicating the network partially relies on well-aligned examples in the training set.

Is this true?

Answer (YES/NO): NO